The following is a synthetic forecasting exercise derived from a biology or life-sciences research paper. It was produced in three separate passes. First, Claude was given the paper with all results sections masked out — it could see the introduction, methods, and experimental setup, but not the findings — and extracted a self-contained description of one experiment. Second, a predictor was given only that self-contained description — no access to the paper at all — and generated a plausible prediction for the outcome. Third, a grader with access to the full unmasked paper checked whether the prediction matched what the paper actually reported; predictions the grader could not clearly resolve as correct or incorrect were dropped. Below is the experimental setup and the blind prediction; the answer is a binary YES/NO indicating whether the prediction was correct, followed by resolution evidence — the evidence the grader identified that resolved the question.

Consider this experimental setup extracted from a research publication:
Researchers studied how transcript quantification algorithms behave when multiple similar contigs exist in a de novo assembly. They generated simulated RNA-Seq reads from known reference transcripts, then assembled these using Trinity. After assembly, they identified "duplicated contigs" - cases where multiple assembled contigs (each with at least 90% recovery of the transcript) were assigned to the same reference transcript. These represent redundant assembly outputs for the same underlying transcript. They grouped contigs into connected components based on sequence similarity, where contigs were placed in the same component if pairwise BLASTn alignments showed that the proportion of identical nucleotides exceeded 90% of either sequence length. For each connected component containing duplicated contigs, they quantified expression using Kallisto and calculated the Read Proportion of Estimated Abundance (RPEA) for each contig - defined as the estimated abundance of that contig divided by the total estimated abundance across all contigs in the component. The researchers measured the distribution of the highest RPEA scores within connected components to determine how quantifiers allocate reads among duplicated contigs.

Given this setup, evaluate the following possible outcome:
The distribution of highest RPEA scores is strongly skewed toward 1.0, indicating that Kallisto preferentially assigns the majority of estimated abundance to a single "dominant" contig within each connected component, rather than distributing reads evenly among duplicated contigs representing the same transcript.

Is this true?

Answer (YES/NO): YES